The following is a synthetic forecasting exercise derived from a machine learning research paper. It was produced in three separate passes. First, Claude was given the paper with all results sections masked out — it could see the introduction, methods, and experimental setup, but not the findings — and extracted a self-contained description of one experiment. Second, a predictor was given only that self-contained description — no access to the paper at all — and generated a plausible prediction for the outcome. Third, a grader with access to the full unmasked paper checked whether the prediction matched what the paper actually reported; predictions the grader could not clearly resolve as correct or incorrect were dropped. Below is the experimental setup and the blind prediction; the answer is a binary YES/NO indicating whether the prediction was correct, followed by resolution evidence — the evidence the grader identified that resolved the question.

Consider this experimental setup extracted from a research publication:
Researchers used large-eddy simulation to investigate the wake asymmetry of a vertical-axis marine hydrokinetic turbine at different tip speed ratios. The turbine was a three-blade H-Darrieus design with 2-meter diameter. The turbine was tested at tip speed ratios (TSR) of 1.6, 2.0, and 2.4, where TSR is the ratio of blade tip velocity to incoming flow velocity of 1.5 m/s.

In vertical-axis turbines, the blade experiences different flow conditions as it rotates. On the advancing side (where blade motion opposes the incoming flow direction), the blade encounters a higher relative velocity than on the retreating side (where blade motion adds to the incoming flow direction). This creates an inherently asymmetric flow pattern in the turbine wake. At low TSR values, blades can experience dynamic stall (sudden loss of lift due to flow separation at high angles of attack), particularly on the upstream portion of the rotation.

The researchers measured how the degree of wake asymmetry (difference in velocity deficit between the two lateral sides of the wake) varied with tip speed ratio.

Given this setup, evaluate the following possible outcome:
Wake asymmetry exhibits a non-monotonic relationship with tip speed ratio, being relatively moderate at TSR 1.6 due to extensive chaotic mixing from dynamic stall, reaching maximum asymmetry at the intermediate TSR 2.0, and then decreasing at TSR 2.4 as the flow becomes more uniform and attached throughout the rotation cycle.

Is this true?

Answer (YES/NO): NO